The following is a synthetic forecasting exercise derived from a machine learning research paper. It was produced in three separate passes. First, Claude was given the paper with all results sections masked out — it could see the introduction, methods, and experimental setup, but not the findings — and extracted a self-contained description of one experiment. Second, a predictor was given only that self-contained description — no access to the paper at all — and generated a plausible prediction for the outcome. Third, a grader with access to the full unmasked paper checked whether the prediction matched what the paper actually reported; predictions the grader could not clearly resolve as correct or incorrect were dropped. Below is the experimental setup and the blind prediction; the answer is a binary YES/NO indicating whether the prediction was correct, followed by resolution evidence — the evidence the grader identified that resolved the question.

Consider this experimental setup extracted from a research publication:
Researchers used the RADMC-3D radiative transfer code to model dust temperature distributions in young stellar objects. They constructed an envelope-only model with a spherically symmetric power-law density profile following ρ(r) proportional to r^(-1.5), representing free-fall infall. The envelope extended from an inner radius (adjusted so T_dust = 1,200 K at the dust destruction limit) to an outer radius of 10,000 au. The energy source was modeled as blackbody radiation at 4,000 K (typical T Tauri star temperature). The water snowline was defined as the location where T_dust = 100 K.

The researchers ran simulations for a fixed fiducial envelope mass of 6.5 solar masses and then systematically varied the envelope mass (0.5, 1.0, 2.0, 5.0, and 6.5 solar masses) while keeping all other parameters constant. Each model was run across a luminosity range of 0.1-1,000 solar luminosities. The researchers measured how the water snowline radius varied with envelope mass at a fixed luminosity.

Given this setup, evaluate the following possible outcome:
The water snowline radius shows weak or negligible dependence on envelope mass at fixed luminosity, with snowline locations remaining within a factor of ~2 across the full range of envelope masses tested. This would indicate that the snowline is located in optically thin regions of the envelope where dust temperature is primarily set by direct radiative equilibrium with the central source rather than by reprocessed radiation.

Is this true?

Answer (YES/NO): NO